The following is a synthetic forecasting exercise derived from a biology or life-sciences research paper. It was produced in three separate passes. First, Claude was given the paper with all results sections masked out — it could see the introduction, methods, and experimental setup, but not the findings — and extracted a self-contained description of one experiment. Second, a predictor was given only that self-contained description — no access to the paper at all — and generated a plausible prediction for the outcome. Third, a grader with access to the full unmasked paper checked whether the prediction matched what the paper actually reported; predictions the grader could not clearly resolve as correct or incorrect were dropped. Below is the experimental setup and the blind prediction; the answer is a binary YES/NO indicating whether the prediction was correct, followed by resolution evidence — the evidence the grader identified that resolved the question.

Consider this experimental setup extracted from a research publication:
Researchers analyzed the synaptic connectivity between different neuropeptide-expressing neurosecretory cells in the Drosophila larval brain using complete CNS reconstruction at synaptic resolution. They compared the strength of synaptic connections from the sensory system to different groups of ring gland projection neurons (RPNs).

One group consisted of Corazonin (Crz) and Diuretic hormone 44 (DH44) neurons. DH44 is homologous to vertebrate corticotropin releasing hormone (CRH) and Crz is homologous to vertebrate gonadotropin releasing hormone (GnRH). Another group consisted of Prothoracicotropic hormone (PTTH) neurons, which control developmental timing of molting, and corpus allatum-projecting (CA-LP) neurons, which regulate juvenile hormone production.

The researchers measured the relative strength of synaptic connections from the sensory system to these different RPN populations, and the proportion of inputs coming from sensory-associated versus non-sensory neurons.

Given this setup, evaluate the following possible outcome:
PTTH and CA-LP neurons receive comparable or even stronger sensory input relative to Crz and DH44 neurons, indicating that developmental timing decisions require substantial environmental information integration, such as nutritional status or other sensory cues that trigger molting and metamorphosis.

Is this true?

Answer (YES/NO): NO